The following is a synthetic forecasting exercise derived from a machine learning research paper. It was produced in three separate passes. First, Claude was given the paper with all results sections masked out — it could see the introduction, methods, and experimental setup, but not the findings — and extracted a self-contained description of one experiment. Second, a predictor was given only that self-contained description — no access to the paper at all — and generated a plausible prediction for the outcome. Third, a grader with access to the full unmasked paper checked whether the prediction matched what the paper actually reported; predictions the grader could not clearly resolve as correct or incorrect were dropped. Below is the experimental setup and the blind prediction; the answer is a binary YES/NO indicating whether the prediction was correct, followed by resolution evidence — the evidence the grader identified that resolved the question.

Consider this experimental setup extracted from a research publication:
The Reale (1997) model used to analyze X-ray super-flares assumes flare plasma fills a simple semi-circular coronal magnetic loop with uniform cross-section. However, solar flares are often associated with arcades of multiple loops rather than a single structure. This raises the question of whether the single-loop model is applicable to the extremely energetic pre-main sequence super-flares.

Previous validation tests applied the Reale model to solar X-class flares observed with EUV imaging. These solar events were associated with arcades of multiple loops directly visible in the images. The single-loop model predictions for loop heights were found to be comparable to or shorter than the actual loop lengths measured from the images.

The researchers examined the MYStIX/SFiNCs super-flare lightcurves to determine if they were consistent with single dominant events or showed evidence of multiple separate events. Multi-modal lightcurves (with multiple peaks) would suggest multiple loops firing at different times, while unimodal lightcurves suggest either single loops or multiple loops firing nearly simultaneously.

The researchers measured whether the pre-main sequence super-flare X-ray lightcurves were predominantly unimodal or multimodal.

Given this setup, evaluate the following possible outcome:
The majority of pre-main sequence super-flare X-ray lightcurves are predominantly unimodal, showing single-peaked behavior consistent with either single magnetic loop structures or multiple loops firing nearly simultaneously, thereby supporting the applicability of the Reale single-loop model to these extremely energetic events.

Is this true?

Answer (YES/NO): YES